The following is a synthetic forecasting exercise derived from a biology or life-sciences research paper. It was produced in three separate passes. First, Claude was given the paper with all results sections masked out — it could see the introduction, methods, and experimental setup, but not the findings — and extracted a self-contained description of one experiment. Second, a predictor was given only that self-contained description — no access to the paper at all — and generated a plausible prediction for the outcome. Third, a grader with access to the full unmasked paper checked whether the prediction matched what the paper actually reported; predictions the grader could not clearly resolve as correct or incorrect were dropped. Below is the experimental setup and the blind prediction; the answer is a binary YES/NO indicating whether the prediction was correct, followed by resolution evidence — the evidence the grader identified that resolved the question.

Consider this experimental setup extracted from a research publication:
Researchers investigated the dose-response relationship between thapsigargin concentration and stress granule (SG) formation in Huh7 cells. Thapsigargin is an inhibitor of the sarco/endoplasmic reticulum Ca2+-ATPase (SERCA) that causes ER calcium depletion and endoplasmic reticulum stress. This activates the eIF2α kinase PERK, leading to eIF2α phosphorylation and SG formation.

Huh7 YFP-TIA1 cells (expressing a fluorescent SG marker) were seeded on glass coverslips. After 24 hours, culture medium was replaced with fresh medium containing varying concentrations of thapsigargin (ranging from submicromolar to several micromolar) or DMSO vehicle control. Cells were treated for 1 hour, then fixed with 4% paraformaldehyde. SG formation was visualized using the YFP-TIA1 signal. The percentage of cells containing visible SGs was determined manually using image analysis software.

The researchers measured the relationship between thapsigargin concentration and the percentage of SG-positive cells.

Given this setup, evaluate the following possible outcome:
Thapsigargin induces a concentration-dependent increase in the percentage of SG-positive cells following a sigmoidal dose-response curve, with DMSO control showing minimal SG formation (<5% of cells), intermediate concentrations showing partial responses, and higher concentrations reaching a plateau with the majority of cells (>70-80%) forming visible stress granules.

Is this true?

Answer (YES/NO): YES